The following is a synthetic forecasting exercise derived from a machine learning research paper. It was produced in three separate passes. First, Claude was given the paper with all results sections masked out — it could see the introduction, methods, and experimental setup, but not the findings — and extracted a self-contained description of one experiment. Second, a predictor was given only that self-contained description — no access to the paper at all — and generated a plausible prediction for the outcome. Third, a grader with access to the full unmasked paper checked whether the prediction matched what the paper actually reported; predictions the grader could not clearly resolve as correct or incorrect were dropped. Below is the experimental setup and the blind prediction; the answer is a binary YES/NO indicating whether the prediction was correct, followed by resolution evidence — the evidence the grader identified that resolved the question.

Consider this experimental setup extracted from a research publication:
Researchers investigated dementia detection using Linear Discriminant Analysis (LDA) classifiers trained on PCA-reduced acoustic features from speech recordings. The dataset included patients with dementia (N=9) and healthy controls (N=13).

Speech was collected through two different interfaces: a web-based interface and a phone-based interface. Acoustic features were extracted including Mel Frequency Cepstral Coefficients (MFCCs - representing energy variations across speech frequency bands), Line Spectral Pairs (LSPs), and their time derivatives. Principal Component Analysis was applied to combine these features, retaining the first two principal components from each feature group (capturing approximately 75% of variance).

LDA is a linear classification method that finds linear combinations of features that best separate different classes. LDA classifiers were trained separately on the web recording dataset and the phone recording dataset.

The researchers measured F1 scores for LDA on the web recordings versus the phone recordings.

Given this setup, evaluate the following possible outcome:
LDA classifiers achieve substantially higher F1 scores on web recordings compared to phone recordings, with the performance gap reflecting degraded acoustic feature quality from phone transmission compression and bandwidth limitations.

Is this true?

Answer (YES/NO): NO